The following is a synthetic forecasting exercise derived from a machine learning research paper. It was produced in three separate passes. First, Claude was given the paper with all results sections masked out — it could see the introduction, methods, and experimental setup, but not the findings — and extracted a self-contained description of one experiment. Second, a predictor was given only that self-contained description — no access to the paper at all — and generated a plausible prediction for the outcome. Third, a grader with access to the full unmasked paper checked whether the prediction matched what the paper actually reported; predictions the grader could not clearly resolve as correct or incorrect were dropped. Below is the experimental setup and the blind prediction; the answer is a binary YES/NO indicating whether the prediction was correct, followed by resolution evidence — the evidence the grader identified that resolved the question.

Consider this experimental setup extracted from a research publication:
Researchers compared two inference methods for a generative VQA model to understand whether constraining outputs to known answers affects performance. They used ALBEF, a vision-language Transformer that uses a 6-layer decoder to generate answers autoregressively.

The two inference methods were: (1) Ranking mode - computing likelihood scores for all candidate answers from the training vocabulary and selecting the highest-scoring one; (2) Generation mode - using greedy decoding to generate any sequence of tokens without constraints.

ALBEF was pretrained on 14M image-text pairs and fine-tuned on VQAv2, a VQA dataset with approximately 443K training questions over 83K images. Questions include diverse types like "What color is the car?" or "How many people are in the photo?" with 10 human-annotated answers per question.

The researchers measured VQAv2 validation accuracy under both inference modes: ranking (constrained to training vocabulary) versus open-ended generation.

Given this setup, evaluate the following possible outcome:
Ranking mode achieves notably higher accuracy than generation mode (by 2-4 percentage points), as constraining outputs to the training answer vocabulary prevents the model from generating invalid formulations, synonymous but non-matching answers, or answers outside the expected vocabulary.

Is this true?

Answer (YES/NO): NO